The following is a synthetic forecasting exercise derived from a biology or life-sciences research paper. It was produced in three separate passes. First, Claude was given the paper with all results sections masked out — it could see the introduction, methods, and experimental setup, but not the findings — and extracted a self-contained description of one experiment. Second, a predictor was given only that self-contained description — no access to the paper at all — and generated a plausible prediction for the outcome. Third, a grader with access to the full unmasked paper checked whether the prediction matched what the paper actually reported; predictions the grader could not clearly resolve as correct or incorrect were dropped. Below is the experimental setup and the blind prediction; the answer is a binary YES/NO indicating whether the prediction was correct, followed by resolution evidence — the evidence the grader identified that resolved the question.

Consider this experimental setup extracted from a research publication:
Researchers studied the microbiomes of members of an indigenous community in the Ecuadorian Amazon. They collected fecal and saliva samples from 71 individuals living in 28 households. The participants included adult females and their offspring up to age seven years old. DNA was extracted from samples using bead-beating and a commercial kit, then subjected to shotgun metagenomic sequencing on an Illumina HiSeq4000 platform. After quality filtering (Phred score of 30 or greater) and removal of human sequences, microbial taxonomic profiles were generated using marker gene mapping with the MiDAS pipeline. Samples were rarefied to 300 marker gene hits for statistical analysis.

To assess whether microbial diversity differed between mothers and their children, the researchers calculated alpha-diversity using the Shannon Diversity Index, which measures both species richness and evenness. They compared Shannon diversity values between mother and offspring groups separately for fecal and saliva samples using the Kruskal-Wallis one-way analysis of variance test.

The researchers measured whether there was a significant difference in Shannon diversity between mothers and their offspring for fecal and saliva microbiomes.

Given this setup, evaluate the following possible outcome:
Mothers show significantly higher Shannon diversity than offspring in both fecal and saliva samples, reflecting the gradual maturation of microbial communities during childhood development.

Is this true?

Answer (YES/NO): NO